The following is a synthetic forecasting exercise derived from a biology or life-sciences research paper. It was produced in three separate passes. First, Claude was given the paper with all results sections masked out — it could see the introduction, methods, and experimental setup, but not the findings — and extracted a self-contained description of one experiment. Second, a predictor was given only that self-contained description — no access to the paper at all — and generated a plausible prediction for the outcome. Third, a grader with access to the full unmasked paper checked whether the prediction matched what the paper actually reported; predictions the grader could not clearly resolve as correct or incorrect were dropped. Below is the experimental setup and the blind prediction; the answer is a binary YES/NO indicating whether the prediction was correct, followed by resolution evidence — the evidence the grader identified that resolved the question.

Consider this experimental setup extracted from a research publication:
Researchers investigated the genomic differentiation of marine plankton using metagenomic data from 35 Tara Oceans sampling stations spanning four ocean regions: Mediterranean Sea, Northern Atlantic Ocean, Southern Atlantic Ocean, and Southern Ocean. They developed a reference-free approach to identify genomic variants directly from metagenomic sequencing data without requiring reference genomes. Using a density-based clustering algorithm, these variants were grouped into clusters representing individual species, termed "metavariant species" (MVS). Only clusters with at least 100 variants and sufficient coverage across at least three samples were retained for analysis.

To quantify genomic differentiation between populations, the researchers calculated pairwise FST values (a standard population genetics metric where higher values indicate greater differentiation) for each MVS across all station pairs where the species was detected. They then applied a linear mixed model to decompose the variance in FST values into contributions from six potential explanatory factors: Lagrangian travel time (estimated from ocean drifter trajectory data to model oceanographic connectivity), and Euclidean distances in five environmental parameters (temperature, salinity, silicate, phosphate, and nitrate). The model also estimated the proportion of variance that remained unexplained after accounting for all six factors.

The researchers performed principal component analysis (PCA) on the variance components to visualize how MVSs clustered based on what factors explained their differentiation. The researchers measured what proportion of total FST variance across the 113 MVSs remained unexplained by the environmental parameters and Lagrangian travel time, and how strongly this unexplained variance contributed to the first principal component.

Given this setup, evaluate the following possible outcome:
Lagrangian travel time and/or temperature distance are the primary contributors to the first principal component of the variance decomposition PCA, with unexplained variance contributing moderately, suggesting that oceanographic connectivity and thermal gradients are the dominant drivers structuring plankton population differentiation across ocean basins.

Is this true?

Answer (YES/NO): NO